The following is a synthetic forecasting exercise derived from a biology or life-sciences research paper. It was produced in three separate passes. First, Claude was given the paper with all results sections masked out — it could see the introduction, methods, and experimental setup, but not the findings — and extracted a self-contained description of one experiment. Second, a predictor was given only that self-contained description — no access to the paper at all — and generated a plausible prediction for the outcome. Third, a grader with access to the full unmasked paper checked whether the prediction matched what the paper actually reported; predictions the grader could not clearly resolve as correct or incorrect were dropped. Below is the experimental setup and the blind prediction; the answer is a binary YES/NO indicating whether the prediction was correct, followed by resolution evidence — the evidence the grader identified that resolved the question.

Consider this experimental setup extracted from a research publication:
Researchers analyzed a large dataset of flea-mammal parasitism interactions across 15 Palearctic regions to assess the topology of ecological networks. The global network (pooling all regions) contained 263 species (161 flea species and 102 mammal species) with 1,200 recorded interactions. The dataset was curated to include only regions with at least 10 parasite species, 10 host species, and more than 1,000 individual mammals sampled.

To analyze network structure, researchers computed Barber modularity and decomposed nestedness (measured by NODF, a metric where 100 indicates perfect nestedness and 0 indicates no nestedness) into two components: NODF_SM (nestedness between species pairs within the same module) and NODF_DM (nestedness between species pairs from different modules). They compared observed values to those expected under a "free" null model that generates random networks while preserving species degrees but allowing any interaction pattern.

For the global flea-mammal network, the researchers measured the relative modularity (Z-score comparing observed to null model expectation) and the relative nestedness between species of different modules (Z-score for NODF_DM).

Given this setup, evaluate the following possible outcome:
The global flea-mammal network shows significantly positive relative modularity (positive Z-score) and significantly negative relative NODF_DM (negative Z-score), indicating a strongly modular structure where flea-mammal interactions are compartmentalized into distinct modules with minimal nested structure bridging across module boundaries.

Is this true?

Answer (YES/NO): YES